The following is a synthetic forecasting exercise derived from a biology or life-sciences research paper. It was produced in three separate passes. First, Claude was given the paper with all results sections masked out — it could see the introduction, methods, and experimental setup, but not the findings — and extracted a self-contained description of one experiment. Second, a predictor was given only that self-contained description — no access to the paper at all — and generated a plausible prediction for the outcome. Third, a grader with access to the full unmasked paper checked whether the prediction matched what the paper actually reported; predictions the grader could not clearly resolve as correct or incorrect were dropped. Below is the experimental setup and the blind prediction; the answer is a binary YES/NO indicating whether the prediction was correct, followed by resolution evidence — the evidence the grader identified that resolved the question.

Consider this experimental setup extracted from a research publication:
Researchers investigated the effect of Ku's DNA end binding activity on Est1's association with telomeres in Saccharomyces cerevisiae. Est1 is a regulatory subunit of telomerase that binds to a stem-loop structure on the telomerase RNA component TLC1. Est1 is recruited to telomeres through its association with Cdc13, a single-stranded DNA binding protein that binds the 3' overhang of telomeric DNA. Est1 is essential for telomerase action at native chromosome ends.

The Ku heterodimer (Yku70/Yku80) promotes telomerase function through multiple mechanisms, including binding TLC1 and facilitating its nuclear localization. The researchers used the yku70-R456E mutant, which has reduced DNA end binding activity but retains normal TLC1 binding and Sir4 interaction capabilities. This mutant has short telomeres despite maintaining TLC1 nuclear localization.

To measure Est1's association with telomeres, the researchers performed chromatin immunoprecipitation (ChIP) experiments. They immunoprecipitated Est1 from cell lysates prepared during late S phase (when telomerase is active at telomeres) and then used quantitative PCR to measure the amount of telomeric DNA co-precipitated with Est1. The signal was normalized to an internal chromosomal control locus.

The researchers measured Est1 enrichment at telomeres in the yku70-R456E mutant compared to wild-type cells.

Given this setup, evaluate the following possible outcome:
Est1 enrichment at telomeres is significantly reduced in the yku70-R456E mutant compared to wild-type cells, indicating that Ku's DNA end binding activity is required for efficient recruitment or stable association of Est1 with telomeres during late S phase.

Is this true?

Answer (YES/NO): YES